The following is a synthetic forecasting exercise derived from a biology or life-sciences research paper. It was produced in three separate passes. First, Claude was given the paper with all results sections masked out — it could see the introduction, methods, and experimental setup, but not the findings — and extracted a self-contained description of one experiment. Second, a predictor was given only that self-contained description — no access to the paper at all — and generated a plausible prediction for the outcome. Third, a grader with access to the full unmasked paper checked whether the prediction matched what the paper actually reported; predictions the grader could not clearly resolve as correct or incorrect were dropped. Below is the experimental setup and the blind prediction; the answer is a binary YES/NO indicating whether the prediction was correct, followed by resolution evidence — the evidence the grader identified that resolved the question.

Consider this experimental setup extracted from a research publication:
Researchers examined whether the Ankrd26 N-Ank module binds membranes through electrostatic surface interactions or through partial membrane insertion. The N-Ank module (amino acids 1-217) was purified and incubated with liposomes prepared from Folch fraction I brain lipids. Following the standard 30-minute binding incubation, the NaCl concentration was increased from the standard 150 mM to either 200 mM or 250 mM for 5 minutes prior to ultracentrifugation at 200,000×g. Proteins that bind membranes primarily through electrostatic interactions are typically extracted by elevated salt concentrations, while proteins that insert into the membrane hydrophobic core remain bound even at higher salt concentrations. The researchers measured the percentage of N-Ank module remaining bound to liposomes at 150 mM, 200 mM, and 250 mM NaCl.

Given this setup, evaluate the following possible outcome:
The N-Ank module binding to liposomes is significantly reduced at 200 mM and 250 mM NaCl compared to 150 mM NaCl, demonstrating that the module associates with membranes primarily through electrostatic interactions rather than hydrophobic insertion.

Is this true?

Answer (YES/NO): NO